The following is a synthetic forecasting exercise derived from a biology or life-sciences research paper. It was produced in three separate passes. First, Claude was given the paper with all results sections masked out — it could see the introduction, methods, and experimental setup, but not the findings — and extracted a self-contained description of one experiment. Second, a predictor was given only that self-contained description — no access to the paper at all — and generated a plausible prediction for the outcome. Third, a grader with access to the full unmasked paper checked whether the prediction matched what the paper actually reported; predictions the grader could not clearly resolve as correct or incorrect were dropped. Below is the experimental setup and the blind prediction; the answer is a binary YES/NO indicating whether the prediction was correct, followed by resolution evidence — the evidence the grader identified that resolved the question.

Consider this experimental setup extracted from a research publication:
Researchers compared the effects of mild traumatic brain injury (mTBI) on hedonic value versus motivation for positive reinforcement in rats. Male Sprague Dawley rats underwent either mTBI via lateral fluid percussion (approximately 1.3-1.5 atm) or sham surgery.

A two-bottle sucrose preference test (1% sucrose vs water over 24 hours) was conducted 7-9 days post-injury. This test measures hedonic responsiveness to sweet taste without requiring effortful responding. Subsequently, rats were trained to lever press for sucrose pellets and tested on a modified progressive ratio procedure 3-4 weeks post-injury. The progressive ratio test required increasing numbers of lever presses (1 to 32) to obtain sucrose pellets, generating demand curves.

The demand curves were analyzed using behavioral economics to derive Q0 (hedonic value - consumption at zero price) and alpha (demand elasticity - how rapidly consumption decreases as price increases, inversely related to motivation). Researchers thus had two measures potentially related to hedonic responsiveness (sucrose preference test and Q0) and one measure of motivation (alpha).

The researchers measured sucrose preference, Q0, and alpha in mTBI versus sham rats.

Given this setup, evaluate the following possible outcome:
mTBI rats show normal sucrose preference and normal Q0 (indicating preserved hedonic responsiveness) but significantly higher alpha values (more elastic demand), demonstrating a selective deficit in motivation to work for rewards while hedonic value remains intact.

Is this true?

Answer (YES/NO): NO